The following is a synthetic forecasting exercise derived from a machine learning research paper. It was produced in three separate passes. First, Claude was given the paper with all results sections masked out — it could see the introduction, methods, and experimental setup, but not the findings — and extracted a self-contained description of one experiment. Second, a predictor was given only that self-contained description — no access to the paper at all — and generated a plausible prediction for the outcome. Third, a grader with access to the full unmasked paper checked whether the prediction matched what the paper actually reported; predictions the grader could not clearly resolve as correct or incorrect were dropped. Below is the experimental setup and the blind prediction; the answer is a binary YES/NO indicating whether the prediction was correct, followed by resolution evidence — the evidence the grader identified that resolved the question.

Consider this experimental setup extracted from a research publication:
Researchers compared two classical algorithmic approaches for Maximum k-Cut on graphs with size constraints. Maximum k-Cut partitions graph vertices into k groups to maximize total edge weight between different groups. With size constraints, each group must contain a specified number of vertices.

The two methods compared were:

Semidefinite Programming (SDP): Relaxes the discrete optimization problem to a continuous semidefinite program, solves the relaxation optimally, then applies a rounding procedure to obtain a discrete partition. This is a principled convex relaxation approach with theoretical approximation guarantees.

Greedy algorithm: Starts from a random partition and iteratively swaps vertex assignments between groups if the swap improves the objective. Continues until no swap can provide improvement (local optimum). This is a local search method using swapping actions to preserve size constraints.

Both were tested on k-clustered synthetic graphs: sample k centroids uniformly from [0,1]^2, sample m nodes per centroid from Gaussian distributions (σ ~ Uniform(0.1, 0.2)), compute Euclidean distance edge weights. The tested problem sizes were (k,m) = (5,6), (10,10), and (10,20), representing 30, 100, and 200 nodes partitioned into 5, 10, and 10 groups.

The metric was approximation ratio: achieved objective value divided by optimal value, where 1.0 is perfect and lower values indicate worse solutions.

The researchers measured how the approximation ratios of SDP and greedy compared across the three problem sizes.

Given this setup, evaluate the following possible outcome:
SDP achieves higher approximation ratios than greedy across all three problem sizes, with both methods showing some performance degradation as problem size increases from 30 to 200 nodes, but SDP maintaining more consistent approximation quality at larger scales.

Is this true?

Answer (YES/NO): NO